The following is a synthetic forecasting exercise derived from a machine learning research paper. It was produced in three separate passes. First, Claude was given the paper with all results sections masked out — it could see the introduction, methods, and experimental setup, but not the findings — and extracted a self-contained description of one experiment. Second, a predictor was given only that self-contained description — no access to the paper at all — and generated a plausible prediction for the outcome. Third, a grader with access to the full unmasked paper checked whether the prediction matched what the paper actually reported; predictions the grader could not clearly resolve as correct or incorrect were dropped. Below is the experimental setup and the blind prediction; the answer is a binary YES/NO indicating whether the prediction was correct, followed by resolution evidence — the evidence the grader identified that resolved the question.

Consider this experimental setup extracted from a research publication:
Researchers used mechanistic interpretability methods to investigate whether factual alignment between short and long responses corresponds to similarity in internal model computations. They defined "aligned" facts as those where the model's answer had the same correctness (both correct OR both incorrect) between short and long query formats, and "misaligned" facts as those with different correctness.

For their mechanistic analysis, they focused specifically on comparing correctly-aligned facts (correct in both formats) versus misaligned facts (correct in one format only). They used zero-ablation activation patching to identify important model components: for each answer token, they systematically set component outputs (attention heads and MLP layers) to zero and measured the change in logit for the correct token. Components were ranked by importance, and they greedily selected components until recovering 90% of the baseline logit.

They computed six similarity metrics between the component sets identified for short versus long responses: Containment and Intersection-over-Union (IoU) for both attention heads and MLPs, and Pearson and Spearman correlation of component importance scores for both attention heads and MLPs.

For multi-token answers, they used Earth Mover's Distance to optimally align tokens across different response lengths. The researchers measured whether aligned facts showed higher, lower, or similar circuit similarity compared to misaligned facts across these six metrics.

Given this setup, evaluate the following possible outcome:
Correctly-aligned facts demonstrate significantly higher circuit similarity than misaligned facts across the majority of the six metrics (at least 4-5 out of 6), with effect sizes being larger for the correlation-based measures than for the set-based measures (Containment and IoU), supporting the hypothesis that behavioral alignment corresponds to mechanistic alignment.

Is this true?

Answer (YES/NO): NO